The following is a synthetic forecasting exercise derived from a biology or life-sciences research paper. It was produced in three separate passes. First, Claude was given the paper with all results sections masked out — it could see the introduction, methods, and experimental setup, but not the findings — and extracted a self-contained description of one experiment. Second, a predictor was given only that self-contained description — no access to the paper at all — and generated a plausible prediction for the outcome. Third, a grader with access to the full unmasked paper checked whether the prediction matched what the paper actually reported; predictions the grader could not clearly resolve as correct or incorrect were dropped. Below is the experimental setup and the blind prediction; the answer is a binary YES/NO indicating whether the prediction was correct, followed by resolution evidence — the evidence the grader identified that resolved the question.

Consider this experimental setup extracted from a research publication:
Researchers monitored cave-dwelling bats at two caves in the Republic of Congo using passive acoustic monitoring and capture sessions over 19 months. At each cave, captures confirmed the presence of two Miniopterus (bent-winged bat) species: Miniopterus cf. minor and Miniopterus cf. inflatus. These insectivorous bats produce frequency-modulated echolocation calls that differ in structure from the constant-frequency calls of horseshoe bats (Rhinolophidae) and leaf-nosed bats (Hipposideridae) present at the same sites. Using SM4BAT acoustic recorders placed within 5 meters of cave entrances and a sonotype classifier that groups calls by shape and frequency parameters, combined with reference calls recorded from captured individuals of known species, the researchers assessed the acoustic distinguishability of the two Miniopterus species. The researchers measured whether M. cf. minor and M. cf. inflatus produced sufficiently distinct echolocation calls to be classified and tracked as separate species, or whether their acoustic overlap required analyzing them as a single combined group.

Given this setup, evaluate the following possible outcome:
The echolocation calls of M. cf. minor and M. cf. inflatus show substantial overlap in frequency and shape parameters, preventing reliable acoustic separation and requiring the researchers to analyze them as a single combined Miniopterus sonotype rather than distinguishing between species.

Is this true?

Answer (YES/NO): YES